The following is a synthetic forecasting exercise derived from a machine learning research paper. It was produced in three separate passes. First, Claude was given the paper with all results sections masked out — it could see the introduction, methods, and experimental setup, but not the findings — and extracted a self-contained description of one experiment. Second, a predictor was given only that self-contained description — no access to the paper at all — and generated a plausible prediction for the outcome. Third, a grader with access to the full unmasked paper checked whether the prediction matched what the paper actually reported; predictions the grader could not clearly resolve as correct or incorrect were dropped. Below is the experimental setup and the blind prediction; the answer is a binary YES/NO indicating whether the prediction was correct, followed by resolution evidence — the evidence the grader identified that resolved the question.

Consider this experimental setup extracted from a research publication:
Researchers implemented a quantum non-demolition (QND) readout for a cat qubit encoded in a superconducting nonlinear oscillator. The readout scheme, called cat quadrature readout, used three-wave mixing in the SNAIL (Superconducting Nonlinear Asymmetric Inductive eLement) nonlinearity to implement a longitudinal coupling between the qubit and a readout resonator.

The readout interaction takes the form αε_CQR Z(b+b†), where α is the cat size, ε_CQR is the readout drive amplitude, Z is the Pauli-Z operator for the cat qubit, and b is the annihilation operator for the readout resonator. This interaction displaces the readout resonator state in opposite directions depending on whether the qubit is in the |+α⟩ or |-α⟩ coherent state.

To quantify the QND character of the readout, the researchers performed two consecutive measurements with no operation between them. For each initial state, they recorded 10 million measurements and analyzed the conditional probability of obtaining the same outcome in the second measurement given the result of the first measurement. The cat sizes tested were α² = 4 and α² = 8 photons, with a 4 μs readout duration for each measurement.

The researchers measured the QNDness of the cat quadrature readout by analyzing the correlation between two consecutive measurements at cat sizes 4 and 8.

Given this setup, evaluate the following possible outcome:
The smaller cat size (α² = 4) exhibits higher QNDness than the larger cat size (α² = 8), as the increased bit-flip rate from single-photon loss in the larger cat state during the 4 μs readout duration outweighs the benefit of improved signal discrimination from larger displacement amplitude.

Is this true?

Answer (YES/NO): NO